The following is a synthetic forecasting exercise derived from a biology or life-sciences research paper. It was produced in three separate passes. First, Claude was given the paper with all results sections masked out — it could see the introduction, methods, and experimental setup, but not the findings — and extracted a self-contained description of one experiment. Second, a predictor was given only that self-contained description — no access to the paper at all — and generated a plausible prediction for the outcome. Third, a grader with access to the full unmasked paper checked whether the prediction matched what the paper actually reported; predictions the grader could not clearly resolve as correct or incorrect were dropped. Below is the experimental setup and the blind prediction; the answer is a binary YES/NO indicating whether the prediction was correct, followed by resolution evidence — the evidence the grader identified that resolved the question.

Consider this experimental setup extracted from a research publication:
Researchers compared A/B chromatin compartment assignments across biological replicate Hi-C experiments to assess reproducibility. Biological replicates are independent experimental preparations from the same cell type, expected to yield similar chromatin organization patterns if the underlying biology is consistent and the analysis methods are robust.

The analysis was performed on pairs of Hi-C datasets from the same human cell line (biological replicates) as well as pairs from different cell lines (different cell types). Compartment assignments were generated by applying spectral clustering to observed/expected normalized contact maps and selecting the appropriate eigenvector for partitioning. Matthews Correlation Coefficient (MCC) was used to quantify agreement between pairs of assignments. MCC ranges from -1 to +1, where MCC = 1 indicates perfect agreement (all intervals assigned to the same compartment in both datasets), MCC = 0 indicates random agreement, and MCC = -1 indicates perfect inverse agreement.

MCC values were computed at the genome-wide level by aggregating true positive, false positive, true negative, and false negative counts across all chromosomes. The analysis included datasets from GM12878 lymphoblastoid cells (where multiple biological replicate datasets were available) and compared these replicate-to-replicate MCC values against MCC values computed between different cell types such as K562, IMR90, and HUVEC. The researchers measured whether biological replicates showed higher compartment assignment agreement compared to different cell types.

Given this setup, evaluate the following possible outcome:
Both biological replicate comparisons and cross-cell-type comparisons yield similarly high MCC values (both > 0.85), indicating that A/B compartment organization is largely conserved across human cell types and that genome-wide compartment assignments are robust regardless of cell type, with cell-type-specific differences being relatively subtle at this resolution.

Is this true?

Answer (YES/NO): NO